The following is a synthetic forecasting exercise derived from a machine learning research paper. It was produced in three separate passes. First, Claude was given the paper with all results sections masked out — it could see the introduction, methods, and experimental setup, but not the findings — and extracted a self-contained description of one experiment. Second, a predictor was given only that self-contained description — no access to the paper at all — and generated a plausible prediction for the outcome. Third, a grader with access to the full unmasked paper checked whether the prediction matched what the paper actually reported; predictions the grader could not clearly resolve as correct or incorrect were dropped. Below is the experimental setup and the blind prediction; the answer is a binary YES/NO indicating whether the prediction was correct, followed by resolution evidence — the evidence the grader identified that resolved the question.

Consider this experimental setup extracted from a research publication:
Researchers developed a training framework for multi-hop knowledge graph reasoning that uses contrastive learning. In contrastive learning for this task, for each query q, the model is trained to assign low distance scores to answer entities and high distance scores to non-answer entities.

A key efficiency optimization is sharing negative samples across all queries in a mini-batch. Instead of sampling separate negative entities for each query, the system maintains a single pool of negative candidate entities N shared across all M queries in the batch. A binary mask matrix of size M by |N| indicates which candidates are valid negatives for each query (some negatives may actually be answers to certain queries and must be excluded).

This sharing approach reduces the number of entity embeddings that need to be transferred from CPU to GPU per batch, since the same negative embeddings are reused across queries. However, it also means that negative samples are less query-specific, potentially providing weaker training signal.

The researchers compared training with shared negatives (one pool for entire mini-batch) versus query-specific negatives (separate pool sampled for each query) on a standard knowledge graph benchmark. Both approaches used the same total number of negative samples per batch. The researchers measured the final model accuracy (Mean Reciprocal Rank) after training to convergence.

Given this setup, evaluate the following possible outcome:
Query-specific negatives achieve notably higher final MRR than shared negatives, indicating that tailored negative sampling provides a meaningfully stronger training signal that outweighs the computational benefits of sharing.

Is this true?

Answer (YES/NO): NO